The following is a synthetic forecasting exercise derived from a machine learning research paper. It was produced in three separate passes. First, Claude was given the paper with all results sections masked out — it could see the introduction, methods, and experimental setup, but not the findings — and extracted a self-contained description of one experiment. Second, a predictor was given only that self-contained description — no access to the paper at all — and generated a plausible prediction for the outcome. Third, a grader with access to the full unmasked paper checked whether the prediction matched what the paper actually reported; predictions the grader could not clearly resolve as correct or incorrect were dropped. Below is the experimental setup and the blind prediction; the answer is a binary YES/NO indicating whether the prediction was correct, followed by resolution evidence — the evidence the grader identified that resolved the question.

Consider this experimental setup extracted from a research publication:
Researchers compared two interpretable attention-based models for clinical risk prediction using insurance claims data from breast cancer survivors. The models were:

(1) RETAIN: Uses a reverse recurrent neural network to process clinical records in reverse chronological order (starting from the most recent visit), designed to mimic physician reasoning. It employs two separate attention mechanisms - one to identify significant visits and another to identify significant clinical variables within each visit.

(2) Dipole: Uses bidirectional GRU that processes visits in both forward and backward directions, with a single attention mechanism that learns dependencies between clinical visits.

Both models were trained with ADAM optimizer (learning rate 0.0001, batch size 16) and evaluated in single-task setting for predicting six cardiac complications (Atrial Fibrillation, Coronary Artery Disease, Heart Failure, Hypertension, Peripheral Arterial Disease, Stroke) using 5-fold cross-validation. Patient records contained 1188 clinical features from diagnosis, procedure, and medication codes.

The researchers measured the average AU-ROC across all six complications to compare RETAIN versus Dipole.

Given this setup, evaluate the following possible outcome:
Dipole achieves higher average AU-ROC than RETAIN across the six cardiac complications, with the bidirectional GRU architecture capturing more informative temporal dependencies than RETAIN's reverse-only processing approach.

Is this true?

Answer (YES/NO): YES